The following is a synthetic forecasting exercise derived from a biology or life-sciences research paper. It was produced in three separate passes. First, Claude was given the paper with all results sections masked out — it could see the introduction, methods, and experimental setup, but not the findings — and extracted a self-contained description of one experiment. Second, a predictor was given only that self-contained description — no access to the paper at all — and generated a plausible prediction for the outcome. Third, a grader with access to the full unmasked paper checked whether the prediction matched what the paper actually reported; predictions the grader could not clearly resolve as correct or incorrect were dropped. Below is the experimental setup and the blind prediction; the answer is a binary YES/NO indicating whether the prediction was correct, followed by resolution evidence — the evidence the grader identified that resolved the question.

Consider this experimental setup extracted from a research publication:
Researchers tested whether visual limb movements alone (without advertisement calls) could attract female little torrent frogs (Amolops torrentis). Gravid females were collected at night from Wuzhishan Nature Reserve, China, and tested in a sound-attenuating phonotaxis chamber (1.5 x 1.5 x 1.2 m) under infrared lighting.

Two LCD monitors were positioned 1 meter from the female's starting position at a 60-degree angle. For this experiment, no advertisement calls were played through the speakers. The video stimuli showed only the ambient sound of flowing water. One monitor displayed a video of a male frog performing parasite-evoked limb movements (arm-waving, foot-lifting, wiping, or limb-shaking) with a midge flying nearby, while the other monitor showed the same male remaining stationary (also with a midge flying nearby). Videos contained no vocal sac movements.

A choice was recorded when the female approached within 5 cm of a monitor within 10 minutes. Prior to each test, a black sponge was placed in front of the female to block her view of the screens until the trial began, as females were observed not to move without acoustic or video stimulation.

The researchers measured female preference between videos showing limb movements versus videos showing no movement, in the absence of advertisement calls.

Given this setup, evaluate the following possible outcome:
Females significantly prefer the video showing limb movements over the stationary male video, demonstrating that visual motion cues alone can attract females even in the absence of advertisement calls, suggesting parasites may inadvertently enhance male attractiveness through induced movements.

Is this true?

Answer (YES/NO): NO